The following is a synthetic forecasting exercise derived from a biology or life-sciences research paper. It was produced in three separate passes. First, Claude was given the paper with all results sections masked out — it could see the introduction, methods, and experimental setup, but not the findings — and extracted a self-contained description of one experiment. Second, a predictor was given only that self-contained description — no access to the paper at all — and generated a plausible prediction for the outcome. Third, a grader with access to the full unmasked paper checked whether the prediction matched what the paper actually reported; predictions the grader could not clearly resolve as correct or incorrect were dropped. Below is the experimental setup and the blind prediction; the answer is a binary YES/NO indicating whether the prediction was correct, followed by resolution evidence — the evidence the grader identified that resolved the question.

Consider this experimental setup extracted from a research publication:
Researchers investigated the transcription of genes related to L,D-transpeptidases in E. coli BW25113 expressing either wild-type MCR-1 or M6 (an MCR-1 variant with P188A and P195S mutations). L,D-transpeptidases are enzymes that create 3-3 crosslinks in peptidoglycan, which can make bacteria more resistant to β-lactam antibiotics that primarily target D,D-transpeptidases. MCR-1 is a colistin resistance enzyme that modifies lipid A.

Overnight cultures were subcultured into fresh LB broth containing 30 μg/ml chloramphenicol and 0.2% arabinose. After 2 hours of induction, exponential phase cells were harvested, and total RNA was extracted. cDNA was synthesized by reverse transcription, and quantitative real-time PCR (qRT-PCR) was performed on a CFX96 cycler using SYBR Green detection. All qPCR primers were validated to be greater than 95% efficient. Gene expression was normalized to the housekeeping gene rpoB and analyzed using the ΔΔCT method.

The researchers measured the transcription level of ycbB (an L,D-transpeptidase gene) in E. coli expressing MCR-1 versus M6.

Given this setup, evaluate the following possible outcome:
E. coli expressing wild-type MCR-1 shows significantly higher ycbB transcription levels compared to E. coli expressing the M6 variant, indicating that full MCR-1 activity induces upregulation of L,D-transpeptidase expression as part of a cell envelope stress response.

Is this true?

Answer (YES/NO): NO